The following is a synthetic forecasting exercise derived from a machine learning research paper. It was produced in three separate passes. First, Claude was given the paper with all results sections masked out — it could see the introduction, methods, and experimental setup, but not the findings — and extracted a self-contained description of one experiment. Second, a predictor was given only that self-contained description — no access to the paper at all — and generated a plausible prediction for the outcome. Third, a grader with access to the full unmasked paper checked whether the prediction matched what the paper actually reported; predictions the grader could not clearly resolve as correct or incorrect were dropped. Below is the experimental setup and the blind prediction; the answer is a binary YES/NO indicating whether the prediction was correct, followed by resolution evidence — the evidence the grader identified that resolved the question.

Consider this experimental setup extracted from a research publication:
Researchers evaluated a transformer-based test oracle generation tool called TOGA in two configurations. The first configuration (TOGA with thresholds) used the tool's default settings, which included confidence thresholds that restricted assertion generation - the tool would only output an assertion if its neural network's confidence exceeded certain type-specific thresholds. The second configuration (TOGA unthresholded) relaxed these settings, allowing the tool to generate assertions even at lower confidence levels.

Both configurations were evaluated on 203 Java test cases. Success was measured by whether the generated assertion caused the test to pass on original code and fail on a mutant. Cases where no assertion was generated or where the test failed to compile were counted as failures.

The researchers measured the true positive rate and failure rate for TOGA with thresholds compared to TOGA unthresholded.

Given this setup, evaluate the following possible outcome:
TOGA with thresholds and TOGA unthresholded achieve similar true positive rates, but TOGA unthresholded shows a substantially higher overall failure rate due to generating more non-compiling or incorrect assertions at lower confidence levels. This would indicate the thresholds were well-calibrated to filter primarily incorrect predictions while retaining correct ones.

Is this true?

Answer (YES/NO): NO